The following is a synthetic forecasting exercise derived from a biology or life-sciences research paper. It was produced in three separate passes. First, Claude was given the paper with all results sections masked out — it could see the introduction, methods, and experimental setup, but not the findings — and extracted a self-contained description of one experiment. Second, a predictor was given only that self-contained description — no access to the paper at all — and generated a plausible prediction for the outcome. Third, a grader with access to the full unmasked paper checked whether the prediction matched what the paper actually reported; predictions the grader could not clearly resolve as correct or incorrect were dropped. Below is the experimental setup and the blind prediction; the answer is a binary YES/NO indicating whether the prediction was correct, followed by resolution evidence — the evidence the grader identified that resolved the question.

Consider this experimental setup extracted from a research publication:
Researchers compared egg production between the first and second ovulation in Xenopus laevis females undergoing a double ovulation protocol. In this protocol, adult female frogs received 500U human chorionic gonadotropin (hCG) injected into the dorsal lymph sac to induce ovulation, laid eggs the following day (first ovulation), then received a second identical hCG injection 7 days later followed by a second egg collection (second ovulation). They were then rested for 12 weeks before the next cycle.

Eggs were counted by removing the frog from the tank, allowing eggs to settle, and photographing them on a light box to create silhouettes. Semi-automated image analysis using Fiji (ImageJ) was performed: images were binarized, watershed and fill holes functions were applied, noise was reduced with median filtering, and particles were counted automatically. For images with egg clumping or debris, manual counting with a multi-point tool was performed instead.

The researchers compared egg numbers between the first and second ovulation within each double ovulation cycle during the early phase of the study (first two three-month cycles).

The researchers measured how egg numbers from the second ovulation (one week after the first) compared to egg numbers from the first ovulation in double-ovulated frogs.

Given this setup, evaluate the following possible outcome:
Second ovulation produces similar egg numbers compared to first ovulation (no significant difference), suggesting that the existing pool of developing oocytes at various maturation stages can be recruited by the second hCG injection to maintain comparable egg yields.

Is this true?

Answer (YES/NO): YES